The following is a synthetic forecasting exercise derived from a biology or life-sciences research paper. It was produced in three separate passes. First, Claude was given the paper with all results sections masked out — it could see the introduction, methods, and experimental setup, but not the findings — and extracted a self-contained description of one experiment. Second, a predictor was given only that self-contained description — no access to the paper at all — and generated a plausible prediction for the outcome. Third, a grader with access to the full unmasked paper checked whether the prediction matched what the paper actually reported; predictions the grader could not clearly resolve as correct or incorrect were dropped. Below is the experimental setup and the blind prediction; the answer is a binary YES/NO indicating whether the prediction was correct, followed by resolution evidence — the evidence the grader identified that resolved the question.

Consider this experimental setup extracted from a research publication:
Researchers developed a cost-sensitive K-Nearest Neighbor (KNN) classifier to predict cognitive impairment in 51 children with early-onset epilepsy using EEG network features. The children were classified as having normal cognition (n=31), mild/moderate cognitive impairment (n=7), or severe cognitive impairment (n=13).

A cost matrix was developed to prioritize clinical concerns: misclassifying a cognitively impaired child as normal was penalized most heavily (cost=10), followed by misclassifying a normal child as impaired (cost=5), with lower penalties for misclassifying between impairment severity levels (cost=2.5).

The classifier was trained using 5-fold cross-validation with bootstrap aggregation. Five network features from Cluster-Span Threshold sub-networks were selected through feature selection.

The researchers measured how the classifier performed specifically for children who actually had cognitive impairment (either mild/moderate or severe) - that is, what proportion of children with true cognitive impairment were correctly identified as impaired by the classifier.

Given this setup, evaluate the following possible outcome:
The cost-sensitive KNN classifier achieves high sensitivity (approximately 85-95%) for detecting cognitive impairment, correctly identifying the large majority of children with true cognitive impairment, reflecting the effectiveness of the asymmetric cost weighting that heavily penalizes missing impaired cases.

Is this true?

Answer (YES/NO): YES